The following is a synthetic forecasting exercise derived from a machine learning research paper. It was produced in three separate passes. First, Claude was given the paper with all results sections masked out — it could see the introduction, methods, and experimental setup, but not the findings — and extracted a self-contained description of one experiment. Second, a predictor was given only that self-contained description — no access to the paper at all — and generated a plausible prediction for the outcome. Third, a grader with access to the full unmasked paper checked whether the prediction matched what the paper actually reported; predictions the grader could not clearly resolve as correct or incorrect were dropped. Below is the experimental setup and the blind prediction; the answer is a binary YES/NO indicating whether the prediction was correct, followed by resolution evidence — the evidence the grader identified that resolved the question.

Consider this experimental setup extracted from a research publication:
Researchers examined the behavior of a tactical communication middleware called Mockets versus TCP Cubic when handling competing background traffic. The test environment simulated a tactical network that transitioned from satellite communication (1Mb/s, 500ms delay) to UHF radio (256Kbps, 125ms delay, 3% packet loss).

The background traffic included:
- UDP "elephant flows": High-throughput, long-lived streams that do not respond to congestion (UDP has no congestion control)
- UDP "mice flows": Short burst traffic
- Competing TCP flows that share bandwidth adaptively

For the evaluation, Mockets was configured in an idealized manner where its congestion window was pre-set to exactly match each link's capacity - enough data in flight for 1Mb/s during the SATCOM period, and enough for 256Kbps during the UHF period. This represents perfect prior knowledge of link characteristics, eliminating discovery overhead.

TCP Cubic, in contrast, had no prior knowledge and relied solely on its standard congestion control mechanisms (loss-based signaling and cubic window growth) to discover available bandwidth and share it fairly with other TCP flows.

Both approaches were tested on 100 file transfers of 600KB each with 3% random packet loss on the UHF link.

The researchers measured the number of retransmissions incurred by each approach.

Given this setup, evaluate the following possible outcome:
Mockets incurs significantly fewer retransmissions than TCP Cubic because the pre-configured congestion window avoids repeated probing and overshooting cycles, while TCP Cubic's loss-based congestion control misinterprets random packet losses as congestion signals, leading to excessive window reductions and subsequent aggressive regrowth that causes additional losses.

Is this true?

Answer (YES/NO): NO